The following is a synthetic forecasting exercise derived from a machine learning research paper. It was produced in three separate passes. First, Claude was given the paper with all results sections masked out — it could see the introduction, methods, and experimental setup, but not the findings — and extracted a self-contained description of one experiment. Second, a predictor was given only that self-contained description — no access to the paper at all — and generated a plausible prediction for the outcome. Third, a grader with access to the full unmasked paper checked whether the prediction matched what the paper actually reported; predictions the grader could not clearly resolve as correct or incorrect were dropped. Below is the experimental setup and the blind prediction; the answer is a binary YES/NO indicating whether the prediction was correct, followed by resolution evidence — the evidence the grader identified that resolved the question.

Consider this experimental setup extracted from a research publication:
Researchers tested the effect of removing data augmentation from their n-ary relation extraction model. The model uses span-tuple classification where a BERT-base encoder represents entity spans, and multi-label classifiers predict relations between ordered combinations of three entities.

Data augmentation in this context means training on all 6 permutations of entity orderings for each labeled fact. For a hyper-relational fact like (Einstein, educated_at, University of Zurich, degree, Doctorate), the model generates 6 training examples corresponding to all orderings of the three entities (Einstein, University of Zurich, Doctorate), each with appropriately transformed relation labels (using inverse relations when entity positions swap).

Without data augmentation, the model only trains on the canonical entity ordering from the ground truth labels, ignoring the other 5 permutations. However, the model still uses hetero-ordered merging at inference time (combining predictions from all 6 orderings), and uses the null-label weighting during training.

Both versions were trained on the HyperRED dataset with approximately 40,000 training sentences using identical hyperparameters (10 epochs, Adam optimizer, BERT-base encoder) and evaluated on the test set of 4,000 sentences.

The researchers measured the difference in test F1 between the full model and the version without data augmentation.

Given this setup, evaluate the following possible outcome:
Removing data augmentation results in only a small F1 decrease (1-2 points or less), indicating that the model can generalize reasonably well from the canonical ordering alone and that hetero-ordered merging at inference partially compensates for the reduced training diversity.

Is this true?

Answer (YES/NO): NO